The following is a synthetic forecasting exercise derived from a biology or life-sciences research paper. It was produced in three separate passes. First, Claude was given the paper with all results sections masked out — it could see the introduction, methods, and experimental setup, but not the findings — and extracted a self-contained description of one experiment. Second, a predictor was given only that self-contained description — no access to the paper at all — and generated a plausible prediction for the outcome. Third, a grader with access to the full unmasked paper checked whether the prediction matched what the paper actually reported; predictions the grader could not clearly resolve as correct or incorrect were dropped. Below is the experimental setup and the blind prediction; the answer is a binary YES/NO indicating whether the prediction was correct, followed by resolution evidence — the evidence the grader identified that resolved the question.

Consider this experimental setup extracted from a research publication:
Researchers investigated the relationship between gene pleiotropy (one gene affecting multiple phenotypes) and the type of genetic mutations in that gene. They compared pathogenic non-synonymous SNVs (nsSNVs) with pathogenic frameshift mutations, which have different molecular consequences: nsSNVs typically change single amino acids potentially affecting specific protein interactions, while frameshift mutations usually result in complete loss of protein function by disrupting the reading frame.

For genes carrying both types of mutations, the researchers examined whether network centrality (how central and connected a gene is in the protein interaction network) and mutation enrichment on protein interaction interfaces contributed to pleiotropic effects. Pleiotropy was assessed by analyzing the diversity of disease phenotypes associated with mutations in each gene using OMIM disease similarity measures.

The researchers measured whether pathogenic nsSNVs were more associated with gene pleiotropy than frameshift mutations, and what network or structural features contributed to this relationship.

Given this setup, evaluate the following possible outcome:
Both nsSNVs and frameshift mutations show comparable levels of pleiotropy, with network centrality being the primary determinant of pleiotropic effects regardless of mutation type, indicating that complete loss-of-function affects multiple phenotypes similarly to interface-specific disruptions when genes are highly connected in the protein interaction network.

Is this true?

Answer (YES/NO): NO